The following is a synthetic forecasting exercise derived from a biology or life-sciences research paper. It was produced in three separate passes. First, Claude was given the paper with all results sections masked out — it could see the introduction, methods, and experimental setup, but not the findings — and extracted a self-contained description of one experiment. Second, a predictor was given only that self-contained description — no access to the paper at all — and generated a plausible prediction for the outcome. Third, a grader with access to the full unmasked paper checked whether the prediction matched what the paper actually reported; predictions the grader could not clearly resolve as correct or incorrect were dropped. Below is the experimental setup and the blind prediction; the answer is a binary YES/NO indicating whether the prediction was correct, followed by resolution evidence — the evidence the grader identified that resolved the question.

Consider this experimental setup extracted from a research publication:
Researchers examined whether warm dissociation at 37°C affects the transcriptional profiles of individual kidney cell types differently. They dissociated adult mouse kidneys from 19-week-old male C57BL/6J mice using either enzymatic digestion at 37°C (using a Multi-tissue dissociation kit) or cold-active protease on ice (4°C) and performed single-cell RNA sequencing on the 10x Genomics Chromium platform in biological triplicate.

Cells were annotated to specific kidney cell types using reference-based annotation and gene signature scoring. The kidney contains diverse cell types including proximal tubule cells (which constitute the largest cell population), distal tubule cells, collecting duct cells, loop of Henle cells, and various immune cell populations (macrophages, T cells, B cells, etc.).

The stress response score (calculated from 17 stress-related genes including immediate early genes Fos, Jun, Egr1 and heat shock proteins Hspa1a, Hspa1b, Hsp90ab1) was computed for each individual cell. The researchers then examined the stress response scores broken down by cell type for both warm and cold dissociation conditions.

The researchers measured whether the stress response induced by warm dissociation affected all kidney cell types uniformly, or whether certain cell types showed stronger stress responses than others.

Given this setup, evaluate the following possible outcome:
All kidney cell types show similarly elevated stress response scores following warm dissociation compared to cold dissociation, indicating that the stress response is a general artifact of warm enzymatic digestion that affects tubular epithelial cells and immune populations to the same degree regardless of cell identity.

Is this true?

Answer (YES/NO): NO